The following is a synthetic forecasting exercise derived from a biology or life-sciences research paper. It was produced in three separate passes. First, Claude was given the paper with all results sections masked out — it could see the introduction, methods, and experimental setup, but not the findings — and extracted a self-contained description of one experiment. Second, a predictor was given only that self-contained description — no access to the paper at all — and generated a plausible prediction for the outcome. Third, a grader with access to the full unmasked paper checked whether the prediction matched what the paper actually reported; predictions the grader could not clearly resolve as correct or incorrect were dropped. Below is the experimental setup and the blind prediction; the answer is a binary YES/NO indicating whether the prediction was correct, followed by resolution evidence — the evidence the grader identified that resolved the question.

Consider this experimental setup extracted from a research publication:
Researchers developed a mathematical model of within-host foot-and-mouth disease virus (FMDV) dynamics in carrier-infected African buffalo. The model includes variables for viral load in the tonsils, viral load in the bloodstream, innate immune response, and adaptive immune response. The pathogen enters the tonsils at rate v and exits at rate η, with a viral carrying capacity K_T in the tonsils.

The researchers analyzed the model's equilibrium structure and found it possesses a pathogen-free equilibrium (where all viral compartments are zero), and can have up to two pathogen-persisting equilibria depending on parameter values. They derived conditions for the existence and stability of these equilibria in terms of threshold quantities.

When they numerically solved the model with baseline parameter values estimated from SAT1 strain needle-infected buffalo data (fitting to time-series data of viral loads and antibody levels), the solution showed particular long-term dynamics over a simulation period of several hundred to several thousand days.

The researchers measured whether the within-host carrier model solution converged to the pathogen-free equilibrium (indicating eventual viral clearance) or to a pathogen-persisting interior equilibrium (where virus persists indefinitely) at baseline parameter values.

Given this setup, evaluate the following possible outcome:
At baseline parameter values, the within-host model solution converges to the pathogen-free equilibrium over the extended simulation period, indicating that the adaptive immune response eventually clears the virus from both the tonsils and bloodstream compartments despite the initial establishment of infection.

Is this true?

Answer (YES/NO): NO